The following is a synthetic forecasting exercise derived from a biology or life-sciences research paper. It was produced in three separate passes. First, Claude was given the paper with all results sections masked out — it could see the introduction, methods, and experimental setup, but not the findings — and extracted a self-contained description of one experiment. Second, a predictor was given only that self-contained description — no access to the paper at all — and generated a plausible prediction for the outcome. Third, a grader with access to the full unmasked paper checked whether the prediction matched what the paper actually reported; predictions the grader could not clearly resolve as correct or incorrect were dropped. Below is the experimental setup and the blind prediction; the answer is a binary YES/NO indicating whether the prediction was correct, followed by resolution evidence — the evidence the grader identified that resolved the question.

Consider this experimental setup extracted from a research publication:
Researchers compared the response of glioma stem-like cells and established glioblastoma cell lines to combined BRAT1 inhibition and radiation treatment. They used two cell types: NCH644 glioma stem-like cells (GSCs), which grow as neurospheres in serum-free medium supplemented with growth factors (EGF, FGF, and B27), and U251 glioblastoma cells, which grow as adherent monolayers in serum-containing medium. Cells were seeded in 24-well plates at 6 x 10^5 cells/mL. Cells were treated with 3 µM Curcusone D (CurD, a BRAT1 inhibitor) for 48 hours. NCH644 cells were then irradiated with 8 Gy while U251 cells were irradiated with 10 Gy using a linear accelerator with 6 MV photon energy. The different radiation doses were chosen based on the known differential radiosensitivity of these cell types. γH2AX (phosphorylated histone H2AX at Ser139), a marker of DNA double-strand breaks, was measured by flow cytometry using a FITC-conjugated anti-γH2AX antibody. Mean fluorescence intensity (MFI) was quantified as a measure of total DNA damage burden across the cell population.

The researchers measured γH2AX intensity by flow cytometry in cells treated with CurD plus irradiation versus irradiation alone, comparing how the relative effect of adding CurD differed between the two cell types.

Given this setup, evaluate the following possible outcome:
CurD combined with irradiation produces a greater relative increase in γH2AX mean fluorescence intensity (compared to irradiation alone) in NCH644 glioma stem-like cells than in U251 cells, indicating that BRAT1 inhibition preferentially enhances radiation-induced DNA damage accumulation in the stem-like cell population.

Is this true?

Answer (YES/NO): NO